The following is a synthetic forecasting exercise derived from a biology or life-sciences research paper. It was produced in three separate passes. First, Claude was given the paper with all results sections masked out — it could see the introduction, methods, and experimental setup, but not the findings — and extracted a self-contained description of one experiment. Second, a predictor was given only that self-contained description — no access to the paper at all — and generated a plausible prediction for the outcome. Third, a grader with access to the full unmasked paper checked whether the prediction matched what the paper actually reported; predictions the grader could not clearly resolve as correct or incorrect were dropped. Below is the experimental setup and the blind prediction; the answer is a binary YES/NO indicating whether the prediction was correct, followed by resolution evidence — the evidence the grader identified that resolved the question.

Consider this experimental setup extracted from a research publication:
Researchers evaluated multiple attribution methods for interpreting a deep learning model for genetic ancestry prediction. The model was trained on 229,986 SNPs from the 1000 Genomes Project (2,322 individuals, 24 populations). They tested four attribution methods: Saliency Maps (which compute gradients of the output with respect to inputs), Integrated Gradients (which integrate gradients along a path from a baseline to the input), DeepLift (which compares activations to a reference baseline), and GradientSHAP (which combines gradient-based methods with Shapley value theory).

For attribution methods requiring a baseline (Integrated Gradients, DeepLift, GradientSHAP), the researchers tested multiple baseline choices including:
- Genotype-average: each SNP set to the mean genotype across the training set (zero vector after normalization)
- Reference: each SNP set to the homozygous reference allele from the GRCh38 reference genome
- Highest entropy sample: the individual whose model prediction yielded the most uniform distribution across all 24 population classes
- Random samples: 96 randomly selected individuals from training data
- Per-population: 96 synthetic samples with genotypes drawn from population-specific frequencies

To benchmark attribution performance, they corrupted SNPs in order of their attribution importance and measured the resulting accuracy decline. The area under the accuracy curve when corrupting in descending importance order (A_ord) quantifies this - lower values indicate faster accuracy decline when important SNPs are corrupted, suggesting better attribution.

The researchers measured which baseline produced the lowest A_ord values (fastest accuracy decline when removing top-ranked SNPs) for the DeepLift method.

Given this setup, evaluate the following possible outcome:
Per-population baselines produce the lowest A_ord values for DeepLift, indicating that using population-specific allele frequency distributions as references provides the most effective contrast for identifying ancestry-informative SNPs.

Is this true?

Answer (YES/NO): NO